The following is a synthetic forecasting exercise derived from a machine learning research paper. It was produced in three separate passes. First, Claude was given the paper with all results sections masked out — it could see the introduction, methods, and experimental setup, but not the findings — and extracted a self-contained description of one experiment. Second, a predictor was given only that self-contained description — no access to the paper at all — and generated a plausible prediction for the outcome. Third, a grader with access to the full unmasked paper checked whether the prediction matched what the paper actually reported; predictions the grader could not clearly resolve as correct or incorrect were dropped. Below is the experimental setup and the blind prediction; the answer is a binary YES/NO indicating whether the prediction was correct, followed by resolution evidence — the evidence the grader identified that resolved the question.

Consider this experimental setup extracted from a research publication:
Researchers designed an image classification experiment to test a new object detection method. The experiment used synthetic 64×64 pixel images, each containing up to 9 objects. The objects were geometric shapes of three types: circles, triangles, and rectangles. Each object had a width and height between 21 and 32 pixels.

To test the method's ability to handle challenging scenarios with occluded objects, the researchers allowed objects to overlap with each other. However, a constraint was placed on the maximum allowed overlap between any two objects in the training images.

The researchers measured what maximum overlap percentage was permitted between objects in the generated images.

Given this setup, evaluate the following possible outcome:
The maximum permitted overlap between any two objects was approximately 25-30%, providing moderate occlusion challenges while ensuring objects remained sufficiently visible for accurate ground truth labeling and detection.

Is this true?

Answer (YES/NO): NO